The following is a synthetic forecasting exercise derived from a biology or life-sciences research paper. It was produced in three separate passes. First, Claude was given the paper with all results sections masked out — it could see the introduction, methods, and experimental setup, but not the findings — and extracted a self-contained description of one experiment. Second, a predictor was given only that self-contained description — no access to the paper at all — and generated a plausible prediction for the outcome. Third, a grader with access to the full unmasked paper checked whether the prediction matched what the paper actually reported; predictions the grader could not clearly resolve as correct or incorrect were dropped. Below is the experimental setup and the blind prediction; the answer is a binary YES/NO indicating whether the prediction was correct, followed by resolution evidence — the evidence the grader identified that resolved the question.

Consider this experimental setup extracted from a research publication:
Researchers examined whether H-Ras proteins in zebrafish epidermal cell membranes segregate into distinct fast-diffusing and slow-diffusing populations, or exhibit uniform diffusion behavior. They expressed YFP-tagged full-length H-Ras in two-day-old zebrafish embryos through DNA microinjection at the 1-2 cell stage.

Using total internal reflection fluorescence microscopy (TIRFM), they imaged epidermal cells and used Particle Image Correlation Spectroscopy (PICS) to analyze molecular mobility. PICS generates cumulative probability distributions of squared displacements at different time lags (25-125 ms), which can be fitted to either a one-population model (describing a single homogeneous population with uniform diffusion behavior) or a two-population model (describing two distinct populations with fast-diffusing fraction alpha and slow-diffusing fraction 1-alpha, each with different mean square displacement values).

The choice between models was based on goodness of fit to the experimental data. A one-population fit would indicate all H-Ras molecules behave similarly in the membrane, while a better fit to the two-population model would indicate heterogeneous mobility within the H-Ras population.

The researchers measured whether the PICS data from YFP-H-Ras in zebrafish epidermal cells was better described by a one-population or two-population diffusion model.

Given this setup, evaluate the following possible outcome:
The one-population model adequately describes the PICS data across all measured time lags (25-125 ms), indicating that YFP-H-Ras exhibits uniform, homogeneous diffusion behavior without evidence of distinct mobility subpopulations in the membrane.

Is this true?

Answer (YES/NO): NO